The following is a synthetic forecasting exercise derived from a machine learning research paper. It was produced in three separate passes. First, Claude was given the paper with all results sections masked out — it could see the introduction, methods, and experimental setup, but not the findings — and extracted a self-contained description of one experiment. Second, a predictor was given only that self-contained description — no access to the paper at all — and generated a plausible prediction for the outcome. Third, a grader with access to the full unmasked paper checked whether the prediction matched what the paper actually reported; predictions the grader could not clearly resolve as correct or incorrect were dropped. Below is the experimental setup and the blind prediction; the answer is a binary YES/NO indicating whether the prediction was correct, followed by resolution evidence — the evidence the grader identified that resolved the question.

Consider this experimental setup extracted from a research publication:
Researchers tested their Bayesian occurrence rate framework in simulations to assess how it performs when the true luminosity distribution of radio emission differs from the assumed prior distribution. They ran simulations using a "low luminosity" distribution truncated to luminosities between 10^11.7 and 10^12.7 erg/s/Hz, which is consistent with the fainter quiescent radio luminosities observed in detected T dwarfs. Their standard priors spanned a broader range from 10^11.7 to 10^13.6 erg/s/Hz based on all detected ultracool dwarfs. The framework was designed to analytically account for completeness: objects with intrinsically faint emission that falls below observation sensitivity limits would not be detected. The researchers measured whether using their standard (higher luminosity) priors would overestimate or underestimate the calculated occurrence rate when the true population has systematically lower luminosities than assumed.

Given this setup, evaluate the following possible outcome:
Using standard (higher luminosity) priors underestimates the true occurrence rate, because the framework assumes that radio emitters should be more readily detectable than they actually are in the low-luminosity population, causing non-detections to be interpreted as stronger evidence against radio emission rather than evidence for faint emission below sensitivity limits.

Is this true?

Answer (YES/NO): NO